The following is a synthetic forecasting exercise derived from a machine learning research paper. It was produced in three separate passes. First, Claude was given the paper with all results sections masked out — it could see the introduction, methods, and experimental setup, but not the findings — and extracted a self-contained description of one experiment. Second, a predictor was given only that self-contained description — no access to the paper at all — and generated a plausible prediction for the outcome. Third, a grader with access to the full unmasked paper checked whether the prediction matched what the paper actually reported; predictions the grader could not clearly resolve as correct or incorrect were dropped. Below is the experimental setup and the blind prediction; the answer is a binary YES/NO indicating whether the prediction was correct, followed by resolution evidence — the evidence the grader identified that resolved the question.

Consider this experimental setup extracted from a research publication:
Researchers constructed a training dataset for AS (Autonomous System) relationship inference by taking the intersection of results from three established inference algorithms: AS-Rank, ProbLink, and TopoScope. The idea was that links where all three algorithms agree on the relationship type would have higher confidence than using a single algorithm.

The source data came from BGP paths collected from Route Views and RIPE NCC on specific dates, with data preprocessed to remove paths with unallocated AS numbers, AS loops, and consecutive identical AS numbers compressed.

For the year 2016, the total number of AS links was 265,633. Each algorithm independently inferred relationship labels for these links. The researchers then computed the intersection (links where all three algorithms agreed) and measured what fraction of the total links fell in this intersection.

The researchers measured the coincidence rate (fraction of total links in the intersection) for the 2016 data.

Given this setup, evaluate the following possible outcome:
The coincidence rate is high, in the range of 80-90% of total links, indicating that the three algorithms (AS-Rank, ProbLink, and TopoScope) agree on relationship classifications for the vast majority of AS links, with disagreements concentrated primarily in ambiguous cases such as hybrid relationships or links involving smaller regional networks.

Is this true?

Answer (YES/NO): YES